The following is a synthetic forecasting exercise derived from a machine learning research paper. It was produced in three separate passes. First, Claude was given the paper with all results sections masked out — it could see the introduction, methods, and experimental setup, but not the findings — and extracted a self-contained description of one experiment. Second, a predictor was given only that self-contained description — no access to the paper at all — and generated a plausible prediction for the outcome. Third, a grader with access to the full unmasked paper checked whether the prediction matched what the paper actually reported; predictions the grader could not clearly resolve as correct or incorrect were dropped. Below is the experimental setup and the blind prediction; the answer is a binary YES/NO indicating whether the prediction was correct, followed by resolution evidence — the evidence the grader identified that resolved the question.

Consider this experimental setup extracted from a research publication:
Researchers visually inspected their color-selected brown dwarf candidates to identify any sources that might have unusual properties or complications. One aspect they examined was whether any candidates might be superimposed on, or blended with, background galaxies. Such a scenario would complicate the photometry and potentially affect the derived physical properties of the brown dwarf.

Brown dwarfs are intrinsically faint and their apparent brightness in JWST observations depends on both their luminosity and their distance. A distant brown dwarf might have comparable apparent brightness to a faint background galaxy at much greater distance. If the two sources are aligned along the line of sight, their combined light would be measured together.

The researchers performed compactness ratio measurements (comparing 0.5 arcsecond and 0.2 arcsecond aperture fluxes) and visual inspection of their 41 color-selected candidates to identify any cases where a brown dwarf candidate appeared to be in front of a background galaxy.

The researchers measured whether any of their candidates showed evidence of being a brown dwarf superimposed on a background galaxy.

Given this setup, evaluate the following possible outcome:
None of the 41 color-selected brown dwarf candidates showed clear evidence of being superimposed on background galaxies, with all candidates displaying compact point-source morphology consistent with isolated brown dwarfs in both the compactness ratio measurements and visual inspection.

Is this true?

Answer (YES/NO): NO